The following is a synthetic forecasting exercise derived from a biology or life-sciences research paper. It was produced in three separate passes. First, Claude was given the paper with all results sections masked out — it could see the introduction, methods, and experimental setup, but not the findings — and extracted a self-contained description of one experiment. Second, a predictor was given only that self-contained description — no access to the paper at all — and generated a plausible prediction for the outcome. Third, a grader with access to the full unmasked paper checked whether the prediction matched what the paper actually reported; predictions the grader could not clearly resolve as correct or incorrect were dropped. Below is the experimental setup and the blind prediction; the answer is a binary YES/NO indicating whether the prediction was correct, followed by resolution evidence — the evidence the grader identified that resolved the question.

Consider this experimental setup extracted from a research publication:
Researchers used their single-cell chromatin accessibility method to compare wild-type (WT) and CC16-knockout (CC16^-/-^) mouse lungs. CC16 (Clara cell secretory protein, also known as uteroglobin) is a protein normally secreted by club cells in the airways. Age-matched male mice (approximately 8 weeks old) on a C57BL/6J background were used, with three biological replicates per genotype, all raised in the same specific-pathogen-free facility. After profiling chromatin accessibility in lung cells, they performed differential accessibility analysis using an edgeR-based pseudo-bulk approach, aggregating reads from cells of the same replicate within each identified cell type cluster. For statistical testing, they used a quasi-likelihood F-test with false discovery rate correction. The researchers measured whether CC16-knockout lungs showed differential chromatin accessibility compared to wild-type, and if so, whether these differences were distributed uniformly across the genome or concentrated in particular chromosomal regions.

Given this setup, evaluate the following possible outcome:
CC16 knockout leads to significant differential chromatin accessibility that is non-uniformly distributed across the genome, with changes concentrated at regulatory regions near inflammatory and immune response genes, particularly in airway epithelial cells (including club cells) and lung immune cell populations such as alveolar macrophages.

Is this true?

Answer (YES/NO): NO